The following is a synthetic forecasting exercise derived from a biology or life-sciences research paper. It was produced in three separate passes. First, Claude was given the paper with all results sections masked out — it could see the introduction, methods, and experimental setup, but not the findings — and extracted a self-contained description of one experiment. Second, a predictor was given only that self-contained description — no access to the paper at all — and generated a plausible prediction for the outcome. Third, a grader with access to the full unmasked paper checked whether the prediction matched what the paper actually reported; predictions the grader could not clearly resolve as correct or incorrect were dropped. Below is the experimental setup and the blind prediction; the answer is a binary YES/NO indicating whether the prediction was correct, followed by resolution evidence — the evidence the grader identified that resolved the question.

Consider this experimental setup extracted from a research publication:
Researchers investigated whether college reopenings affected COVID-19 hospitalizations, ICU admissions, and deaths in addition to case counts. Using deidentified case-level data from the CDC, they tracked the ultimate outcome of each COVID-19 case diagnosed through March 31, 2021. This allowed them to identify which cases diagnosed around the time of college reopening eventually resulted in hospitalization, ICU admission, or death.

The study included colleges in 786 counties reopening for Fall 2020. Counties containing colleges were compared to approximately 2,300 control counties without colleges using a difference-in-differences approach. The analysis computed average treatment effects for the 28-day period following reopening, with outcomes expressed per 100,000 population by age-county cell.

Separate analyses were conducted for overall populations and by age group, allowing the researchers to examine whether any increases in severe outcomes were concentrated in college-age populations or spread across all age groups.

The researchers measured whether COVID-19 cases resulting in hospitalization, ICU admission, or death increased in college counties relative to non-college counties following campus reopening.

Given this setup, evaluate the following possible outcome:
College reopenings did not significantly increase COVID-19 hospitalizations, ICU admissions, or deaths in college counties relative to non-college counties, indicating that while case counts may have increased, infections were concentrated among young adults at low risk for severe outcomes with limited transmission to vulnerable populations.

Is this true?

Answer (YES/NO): NO